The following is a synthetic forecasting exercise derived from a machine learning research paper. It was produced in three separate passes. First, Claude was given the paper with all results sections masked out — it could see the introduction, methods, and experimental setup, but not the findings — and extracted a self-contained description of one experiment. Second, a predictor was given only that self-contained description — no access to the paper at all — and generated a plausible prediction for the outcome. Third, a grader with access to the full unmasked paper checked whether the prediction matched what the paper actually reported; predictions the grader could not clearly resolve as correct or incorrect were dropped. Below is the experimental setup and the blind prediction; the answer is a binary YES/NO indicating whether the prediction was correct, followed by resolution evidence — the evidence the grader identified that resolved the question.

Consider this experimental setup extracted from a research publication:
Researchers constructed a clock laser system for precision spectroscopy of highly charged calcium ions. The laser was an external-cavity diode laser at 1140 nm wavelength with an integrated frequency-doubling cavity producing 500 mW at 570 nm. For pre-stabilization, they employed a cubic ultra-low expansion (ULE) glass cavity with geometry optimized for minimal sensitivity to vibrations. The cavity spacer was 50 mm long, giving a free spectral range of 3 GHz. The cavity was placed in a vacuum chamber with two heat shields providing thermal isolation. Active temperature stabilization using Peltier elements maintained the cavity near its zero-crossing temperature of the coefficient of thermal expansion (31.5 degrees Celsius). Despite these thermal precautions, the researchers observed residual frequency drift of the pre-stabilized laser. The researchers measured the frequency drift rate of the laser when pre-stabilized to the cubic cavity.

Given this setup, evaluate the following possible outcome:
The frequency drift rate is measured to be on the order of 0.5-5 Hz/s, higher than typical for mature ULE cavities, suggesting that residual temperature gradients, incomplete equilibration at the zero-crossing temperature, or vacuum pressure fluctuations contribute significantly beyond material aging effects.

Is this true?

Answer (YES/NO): NO